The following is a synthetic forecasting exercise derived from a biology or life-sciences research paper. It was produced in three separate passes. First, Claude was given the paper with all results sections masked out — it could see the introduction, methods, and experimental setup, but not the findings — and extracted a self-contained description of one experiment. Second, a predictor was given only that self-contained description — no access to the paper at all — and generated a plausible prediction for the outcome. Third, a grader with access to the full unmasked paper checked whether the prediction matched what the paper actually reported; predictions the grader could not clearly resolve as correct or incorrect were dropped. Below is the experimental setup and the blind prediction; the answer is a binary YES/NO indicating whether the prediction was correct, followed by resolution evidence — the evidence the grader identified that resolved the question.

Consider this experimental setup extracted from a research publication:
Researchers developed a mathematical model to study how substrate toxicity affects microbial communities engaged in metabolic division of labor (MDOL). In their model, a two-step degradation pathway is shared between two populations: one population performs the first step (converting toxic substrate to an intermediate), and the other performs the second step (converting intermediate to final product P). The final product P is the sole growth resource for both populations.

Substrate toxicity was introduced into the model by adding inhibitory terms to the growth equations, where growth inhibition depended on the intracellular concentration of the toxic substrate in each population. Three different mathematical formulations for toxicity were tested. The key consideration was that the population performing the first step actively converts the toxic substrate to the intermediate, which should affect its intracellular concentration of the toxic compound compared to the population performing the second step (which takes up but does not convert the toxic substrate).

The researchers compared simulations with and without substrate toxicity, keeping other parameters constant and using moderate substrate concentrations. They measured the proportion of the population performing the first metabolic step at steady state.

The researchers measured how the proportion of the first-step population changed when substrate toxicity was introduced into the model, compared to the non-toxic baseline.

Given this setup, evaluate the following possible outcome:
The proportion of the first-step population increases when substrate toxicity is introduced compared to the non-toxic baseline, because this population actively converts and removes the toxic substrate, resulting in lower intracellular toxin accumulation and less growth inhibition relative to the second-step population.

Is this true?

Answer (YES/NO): YES